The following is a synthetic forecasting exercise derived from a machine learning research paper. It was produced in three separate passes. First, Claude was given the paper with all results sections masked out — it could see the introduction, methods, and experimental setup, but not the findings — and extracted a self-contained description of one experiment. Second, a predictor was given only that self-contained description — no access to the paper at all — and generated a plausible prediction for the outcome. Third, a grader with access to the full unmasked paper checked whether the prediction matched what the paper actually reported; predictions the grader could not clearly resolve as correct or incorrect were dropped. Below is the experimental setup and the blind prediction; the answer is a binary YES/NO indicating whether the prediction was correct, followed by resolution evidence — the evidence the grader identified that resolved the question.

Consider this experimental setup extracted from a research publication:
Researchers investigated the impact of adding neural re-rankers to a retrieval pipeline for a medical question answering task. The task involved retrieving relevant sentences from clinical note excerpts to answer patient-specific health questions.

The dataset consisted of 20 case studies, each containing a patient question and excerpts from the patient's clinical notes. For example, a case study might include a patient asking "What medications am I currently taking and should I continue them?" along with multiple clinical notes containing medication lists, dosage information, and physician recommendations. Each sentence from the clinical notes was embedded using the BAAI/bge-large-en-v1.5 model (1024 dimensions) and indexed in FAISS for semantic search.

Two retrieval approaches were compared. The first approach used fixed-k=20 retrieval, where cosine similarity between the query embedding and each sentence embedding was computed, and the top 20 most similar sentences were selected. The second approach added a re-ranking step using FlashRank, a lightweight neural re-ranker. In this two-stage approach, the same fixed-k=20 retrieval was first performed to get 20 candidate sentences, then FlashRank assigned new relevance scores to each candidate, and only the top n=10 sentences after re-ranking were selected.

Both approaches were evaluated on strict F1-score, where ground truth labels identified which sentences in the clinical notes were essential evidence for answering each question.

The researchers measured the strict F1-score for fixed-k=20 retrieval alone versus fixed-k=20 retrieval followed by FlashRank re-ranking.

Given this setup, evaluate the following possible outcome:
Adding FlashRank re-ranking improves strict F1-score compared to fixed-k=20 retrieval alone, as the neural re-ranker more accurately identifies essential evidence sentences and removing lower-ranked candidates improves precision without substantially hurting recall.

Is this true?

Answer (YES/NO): NO